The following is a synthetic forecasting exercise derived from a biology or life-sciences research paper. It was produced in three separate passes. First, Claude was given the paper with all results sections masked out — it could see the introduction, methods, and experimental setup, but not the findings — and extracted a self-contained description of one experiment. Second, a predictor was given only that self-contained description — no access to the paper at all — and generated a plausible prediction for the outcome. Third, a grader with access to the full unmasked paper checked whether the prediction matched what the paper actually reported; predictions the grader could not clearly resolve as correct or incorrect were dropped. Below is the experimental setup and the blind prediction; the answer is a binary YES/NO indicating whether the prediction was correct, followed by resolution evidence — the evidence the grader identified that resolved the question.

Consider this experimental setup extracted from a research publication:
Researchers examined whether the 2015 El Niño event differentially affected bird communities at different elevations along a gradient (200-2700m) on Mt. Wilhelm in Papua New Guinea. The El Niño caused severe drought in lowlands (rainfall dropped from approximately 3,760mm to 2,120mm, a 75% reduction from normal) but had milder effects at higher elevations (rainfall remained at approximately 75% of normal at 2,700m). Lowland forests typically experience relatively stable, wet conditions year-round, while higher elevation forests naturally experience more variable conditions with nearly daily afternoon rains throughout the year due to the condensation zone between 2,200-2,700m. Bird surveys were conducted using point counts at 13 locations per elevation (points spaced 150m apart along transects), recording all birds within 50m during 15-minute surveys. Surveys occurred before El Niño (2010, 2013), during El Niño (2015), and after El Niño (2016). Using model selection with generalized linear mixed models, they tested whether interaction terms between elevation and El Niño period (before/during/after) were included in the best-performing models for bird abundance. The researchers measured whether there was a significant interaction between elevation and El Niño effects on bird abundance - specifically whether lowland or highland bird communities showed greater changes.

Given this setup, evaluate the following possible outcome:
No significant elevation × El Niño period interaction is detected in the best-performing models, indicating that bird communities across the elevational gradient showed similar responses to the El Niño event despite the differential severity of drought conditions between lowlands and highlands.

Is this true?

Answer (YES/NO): NO